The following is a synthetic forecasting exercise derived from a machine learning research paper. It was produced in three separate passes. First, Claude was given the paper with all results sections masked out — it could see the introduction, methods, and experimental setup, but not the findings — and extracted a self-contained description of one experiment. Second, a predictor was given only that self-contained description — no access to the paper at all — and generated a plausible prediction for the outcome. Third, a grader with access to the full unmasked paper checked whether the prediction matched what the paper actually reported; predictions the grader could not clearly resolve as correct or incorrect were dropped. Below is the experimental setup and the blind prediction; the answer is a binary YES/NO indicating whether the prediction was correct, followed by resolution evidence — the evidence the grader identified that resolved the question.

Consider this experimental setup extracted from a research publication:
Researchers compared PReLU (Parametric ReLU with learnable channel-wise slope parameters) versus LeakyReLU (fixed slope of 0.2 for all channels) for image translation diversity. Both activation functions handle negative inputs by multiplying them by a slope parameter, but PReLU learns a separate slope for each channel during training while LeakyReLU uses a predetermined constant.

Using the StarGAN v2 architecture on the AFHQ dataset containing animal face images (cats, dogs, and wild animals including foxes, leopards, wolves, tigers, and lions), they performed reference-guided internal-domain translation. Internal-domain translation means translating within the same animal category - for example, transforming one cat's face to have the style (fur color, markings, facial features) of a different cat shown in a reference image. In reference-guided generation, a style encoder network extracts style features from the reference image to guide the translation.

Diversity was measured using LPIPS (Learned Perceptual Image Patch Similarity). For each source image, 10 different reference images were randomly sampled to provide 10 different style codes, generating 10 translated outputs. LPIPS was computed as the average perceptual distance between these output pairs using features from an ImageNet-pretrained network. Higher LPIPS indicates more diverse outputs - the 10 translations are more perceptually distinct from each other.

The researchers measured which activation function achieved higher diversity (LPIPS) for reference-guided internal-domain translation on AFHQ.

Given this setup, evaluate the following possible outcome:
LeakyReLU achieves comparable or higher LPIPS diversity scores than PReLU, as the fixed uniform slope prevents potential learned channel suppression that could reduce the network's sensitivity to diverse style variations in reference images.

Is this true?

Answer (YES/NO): YES